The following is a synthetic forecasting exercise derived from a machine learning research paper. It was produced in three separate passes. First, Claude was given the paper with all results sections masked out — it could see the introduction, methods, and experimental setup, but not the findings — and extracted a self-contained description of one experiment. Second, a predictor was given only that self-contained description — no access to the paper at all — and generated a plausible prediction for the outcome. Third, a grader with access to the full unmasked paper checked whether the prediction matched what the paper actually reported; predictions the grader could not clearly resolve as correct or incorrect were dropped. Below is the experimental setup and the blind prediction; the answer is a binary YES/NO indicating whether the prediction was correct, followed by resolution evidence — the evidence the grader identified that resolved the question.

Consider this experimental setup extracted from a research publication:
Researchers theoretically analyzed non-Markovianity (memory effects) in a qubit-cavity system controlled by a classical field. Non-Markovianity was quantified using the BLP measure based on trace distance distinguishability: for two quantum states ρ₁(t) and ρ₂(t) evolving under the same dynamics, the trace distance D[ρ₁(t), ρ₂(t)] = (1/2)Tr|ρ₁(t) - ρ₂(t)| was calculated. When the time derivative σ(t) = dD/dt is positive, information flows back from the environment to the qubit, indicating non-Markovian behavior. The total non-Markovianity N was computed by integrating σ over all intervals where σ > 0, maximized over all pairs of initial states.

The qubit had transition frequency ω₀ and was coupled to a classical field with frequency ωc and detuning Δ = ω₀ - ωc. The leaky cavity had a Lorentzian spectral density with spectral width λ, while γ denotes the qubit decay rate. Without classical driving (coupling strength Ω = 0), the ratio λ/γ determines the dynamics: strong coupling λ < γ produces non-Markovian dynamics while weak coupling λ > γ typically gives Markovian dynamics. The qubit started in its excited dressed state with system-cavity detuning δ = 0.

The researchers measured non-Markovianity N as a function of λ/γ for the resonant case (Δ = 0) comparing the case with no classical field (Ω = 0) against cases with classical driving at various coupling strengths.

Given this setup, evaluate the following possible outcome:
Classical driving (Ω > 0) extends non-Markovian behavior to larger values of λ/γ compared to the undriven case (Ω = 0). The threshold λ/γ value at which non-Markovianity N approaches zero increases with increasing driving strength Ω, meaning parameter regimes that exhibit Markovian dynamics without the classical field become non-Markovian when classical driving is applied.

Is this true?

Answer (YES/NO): NO